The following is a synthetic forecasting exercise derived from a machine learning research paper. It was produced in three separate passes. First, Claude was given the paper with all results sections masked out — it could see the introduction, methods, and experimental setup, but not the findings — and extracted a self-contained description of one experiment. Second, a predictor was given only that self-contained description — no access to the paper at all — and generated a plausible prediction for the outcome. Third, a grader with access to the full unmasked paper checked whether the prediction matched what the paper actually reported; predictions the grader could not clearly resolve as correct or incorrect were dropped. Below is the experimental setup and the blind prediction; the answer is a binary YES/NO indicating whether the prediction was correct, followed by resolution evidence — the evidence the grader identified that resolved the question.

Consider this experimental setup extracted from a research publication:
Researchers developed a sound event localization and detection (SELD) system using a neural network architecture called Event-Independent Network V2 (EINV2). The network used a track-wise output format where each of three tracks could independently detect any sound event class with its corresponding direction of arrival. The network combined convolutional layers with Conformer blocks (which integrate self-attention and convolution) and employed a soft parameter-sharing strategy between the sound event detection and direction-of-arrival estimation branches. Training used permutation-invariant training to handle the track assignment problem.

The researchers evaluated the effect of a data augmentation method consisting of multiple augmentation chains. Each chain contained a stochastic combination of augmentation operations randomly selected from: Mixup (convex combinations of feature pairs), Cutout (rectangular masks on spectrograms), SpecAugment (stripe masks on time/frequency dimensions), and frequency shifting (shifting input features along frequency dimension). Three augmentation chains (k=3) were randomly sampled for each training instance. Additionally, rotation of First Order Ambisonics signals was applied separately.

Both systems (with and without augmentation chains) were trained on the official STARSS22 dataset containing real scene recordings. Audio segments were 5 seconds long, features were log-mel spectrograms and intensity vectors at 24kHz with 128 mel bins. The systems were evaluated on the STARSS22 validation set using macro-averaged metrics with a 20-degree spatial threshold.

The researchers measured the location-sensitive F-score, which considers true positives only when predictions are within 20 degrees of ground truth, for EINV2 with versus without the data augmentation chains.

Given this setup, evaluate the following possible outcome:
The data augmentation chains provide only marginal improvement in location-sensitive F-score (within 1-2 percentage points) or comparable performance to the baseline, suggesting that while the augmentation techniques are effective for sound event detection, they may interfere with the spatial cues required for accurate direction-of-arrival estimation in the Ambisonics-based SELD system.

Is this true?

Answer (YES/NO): NO